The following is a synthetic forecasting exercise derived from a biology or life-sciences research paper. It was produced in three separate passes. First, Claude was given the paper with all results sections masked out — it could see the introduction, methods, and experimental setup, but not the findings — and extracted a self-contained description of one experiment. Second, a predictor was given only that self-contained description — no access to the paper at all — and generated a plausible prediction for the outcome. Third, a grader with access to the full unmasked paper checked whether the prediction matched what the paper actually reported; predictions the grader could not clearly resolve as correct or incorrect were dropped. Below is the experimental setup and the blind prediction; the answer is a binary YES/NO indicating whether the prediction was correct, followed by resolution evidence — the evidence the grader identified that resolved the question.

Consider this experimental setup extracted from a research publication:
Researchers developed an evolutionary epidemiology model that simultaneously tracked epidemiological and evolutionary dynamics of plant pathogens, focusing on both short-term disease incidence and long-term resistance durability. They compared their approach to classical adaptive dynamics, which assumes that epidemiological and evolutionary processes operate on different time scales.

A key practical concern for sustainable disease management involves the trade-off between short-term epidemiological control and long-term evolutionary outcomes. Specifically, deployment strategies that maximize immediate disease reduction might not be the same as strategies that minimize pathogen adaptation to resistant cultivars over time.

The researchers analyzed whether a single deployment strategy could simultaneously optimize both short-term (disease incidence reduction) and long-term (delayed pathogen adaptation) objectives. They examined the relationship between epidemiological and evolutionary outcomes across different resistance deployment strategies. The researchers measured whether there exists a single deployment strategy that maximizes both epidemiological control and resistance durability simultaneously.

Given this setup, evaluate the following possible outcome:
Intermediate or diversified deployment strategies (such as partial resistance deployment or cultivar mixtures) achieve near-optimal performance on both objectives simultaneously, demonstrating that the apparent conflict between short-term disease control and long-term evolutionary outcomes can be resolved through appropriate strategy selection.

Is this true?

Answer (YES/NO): NO